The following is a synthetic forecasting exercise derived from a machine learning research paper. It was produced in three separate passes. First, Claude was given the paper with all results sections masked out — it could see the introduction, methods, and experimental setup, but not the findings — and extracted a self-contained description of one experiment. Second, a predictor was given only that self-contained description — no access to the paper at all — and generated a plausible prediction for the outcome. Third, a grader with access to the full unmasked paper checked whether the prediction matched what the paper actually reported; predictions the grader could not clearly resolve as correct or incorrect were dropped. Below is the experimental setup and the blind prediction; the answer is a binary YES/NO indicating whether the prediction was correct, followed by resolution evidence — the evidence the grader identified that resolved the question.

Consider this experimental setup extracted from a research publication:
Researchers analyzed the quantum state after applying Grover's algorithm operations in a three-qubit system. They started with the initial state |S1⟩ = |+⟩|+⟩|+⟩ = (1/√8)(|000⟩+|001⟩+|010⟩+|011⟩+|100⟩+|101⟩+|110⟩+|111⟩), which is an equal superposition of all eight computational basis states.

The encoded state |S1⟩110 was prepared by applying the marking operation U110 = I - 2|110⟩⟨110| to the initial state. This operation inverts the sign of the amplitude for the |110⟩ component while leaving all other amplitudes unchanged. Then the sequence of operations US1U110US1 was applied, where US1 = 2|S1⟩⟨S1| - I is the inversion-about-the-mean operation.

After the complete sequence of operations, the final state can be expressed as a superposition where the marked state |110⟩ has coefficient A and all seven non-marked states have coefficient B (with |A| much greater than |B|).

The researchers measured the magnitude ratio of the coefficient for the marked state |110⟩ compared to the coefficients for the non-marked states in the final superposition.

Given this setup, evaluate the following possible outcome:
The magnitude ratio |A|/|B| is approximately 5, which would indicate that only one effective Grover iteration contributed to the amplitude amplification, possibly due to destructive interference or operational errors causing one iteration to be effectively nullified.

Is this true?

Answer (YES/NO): NO